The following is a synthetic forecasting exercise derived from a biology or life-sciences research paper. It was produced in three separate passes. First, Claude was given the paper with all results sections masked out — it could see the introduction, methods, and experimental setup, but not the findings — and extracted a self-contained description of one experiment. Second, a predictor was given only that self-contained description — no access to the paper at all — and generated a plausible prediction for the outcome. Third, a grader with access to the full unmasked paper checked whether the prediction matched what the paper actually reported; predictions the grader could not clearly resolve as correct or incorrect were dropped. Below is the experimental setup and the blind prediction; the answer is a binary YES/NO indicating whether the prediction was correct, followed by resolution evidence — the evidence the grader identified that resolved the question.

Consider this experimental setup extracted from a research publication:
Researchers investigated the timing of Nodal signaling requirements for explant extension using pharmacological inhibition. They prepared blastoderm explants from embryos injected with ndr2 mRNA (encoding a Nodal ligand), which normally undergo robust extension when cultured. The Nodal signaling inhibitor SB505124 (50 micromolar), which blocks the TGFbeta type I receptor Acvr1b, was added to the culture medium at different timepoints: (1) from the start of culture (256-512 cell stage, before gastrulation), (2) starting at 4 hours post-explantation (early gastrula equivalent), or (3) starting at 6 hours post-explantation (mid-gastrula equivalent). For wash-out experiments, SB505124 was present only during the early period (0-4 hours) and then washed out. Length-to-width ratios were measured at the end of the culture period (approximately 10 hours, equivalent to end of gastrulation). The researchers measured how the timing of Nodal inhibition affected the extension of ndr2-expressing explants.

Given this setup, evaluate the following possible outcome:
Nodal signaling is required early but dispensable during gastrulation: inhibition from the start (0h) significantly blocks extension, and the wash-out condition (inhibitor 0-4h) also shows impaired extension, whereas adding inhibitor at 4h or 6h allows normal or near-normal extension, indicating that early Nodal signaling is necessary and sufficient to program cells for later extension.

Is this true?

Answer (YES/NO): NO